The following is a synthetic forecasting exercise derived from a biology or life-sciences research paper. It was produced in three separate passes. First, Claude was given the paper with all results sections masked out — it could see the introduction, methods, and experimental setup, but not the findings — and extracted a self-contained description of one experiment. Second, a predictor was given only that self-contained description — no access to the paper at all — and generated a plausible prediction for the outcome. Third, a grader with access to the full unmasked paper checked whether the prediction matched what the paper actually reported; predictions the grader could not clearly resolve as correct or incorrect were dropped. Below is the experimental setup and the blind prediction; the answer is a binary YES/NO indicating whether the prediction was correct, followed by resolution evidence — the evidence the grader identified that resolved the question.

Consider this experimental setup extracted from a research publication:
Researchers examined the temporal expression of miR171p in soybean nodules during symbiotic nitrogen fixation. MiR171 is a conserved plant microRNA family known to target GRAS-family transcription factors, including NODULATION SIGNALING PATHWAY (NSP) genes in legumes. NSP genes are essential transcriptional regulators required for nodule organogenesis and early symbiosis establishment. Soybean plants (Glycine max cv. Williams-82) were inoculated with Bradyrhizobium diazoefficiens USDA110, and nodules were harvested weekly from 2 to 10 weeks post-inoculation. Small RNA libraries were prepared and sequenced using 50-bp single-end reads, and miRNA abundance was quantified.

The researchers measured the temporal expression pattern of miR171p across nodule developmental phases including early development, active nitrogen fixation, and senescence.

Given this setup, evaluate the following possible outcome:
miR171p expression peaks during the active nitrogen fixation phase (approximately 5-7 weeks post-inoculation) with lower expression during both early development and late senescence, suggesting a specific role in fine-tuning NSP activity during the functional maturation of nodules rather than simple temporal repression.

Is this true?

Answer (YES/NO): NO